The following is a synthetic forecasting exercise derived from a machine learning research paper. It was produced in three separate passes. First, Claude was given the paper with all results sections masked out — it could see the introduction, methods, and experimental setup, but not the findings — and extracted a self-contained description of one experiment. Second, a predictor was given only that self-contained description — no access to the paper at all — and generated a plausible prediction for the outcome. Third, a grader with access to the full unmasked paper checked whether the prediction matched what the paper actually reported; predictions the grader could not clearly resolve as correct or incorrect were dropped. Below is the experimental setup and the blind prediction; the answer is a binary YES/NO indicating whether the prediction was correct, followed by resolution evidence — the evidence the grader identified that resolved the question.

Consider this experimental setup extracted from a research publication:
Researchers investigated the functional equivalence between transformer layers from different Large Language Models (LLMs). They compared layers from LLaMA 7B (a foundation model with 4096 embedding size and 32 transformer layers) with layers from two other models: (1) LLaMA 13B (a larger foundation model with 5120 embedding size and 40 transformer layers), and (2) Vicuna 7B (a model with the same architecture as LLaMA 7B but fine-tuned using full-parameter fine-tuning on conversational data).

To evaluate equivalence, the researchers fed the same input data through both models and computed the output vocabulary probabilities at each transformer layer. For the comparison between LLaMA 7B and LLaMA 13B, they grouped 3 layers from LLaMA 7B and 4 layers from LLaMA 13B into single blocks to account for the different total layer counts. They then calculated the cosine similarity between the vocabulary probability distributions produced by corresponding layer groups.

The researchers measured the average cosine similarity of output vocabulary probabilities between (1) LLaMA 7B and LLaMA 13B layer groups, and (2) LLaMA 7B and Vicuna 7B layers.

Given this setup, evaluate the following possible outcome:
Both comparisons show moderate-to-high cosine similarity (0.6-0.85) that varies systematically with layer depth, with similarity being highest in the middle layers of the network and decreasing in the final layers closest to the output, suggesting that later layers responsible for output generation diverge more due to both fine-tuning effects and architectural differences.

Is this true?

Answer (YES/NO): NO